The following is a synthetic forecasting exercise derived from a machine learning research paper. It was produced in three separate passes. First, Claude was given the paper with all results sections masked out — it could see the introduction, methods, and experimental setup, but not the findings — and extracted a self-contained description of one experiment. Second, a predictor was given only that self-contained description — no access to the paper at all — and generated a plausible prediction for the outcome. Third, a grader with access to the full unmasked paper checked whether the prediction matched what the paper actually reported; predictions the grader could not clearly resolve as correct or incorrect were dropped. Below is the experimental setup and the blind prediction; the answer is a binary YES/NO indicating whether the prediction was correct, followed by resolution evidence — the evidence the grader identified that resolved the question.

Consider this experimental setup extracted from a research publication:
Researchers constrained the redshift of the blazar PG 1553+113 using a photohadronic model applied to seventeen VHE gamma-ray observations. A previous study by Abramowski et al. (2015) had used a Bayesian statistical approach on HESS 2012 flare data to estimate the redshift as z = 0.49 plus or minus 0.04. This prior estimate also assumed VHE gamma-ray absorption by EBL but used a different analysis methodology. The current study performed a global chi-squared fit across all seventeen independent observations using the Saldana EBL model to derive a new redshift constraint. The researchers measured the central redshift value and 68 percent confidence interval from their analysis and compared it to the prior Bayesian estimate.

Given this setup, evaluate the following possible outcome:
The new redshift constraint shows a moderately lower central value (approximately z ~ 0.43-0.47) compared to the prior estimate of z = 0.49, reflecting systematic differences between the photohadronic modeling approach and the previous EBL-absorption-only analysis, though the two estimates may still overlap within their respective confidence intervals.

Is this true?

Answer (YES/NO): NO